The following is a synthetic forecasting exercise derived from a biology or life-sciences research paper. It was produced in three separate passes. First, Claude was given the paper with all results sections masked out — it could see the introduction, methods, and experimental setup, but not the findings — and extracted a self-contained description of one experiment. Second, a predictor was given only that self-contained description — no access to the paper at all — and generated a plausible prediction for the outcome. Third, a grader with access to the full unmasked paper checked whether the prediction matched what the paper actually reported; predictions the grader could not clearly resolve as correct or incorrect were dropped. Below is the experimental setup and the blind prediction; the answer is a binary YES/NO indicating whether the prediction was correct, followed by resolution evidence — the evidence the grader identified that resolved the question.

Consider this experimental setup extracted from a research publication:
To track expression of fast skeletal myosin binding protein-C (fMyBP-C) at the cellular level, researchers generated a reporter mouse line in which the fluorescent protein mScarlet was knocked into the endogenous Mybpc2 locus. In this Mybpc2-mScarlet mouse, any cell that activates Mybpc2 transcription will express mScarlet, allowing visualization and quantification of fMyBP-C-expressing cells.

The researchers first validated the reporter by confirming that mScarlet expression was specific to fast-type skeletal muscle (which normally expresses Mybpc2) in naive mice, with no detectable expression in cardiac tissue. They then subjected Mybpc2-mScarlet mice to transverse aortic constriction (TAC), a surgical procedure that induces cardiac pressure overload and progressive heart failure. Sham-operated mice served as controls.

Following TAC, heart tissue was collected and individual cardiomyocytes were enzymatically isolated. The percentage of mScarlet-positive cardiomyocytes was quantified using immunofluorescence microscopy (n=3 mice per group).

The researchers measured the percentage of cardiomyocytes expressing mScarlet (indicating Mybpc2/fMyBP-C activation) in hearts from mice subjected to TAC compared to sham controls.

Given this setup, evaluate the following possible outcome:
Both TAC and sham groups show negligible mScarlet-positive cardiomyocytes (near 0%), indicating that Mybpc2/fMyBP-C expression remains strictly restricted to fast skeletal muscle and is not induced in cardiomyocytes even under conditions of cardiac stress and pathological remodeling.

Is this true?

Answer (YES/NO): NO